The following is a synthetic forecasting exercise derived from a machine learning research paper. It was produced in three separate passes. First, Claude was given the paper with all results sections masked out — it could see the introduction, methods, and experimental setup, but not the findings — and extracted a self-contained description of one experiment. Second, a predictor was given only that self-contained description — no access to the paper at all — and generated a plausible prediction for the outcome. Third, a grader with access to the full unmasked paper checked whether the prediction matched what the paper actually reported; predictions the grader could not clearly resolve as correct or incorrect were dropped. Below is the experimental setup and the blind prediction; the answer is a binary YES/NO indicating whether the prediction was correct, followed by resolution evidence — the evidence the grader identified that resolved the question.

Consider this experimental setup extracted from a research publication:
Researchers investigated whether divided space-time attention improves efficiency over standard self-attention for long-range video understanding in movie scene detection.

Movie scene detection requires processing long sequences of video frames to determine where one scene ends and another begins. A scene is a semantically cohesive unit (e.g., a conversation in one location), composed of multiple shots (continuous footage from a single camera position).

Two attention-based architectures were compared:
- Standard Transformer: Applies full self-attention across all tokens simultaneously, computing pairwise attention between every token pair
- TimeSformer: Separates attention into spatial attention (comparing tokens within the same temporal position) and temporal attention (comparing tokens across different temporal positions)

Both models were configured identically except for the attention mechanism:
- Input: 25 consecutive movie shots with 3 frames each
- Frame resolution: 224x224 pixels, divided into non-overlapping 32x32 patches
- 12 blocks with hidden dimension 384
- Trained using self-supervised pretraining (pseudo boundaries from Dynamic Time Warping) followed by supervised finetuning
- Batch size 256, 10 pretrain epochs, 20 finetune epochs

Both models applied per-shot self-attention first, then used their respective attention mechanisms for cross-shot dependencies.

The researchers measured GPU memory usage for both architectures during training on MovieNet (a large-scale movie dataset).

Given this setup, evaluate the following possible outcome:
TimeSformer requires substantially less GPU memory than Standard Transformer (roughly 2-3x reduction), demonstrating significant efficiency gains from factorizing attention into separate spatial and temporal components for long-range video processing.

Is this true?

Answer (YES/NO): NO